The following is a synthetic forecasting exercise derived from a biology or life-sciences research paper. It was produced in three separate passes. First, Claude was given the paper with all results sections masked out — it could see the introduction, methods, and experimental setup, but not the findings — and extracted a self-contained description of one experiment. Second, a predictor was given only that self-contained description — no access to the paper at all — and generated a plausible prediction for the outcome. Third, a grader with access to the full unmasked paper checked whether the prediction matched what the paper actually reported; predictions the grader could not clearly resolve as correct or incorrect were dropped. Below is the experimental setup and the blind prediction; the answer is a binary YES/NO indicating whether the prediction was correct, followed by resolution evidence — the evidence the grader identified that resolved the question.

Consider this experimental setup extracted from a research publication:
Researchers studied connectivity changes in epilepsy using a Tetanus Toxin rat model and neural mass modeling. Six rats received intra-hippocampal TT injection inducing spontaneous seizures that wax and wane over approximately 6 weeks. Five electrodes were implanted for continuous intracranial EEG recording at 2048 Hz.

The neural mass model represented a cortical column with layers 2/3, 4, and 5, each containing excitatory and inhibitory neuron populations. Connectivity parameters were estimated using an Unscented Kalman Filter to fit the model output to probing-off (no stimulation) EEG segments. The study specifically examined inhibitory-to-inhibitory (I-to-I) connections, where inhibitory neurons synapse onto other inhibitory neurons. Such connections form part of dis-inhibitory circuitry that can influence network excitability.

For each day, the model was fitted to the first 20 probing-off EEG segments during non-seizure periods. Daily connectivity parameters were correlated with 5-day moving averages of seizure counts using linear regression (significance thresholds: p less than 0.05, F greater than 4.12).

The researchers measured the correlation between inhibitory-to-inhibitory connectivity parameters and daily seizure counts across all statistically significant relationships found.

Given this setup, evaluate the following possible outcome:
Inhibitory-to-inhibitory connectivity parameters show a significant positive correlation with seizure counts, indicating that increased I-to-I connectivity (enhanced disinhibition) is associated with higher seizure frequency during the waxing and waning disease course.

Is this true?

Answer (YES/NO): YES